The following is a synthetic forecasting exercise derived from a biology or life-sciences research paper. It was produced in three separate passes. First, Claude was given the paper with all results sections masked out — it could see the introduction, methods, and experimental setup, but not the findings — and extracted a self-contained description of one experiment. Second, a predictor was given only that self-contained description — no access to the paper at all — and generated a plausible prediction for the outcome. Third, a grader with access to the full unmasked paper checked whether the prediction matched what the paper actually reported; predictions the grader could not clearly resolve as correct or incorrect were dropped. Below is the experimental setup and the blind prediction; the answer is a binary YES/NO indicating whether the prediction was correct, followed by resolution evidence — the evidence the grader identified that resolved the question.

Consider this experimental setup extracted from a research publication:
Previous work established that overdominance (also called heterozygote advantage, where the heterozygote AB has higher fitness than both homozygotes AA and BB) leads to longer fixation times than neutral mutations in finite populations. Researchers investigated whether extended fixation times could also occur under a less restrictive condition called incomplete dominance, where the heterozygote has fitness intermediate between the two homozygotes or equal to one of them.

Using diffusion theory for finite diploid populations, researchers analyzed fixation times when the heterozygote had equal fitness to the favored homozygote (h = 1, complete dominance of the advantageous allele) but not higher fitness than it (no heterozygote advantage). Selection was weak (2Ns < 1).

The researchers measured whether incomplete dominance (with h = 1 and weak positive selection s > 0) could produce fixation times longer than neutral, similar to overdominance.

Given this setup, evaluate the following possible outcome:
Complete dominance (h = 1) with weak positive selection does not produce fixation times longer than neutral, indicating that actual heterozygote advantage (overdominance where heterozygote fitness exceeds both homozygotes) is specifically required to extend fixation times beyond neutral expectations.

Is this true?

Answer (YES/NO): NO